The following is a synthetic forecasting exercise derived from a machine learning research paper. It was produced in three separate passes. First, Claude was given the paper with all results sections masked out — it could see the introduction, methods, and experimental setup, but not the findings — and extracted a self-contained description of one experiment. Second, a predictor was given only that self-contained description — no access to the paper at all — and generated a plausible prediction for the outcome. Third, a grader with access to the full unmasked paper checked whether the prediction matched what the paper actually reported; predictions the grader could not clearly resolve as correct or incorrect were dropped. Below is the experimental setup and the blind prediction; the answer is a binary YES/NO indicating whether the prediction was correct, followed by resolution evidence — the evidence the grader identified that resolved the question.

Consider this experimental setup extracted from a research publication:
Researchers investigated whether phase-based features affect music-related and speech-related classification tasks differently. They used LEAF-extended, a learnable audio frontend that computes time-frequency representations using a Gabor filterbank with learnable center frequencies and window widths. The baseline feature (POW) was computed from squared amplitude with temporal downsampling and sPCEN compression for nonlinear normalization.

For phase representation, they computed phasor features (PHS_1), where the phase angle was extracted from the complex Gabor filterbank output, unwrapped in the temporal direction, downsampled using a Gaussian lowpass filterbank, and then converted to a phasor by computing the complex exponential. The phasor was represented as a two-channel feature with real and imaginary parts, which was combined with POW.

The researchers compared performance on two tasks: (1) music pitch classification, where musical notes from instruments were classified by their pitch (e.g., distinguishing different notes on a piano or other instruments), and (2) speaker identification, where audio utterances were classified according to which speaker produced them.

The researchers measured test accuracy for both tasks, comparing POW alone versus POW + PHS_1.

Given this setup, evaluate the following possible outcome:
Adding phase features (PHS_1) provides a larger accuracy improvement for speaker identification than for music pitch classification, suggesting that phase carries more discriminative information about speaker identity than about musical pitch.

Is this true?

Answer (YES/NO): NO